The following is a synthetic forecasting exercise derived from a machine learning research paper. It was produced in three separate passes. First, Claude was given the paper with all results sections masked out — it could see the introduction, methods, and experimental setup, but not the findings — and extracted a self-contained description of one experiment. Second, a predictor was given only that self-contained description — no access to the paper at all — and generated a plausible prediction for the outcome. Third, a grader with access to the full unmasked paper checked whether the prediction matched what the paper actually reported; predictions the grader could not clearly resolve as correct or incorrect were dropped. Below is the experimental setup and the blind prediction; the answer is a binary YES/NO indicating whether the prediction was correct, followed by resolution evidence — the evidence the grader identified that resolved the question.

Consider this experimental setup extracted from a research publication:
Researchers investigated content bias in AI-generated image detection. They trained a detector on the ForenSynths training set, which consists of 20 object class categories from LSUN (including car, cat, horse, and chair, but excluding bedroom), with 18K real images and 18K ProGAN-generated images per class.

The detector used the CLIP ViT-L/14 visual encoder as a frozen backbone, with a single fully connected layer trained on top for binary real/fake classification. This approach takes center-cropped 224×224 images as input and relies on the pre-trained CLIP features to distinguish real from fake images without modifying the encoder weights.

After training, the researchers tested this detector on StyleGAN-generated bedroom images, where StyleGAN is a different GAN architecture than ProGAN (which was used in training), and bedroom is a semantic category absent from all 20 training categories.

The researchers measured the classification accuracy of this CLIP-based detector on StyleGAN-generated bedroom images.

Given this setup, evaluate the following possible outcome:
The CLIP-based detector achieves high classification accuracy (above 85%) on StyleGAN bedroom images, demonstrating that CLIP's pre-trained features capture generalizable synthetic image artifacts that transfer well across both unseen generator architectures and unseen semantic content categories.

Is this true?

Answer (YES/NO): NO